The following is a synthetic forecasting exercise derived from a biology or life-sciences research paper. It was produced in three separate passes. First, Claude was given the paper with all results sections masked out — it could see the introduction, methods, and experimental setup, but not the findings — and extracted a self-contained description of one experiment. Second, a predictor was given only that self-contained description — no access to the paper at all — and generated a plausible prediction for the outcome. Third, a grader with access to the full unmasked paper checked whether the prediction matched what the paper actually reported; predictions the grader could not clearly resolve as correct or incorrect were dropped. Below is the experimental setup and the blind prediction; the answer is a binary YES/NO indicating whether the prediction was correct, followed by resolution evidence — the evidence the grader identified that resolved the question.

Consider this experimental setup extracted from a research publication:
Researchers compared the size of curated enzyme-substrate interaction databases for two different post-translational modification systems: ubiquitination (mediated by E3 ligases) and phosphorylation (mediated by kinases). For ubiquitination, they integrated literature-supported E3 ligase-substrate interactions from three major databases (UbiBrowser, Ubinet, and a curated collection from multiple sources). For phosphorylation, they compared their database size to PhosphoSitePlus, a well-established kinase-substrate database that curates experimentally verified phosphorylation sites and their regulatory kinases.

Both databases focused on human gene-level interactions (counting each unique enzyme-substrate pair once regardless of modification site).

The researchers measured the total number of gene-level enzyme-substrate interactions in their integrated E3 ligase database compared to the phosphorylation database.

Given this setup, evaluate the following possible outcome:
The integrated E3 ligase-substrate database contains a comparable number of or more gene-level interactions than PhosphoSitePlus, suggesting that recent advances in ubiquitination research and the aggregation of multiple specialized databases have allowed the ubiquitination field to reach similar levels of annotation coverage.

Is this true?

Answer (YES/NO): NO